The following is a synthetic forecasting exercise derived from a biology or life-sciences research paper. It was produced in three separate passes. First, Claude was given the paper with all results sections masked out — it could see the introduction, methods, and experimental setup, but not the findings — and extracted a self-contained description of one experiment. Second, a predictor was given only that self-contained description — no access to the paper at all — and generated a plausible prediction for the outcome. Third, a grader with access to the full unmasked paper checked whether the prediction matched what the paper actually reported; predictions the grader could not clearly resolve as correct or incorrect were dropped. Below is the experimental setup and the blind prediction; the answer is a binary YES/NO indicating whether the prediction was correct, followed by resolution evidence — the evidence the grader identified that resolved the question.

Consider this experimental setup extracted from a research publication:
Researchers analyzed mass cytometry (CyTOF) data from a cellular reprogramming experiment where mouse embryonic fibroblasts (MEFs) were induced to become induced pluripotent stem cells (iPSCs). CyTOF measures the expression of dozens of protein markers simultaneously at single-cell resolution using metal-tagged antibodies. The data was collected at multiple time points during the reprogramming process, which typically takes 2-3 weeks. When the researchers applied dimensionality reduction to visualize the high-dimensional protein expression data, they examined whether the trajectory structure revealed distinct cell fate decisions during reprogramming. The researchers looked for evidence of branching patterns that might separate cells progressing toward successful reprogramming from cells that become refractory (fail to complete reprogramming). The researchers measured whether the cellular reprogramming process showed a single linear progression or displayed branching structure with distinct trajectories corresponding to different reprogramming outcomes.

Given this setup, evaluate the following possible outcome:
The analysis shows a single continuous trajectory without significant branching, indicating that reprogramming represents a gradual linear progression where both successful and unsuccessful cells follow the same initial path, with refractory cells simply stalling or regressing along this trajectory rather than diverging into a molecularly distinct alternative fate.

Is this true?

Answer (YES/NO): NO